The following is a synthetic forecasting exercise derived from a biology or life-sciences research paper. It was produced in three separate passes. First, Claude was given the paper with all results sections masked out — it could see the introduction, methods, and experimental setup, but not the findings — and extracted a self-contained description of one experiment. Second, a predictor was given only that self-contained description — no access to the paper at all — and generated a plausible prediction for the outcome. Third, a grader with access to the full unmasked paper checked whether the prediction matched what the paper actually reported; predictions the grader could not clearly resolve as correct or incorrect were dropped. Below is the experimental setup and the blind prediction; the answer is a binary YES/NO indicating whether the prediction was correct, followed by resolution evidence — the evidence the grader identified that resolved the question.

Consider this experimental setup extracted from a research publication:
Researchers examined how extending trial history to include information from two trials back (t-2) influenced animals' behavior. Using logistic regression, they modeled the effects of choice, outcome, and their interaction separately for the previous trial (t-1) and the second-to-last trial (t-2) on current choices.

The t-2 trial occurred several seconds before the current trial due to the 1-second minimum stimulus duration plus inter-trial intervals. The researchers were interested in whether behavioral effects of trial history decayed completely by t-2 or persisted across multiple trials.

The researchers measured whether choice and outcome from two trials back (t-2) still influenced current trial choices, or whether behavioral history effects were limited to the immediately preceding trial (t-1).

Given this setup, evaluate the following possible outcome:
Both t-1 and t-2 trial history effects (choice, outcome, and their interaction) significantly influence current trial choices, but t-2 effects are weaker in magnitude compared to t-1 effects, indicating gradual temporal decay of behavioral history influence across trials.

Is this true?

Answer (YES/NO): NO